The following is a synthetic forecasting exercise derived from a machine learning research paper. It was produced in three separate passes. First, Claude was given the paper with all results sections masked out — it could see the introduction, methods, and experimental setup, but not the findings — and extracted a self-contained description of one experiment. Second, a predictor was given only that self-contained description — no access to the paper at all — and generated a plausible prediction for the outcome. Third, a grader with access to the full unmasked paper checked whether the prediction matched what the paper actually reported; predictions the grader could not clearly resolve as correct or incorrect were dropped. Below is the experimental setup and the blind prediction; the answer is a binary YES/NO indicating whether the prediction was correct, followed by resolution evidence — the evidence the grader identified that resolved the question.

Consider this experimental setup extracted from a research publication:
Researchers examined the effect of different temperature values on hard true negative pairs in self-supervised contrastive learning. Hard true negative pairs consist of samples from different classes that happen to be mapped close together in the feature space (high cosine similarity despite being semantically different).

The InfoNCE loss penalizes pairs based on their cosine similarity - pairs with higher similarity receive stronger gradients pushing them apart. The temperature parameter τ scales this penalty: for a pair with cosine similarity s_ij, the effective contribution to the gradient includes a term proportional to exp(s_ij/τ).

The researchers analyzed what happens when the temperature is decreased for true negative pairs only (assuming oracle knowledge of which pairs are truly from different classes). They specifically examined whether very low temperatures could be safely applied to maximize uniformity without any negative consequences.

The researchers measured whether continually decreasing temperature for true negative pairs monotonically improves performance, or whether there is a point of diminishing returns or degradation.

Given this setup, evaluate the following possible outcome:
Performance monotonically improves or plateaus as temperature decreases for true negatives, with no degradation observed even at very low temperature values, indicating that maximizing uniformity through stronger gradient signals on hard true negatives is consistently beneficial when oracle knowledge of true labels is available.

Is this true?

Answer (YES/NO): NO